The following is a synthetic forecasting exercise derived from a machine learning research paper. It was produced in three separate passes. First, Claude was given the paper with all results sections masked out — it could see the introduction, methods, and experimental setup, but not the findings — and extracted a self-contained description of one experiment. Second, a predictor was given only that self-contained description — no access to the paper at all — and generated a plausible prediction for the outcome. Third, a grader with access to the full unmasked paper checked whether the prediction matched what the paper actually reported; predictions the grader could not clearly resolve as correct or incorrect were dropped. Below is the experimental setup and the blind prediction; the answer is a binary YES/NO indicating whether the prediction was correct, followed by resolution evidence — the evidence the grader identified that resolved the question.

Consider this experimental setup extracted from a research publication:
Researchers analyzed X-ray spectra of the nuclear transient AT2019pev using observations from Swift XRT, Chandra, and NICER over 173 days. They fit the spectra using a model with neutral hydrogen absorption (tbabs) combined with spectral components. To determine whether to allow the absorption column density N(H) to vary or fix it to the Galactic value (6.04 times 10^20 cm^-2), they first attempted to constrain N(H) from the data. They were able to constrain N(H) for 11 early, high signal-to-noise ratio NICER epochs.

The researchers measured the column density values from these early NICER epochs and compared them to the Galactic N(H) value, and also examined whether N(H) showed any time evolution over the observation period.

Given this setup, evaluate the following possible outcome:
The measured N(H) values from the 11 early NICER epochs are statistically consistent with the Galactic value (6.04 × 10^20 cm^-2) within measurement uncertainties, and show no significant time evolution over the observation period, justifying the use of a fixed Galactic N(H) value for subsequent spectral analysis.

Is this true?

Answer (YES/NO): YES